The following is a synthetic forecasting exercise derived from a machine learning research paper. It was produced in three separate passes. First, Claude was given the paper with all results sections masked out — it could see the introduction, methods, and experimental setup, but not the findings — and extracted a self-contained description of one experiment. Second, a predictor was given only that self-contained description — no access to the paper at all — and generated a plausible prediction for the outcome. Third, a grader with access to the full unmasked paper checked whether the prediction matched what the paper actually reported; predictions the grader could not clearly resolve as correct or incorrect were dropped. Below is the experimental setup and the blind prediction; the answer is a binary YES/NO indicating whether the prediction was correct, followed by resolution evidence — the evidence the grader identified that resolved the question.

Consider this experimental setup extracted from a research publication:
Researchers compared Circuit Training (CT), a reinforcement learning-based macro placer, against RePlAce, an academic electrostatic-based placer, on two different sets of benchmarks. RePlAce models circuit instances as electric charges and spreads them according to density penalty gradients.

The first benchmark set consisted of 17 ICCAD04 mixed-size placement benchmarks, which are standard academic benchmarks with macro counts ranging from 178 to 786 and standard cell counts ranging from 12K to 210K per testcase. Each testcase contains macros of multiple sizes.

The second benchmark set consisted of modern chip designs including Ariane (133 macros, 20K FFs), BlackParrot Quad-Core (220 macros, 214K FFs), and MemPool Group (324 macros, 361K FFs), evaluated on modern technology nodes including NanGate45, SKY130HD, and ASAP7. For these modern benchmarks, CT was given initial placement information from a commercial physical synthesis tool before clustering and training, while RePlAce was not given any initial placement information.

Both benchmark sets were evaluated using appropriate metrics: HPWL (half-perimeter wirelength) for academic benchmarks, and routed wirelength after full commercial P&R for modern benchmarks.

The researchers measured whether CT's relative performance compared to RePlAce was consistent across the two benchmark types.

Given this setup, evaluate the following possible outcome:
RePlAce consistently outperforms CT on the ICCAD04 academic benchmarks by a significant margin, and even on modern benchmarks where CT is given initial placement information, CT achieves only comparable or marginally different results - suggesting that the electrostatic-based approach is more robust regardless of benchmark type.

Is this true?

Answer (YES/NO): NO